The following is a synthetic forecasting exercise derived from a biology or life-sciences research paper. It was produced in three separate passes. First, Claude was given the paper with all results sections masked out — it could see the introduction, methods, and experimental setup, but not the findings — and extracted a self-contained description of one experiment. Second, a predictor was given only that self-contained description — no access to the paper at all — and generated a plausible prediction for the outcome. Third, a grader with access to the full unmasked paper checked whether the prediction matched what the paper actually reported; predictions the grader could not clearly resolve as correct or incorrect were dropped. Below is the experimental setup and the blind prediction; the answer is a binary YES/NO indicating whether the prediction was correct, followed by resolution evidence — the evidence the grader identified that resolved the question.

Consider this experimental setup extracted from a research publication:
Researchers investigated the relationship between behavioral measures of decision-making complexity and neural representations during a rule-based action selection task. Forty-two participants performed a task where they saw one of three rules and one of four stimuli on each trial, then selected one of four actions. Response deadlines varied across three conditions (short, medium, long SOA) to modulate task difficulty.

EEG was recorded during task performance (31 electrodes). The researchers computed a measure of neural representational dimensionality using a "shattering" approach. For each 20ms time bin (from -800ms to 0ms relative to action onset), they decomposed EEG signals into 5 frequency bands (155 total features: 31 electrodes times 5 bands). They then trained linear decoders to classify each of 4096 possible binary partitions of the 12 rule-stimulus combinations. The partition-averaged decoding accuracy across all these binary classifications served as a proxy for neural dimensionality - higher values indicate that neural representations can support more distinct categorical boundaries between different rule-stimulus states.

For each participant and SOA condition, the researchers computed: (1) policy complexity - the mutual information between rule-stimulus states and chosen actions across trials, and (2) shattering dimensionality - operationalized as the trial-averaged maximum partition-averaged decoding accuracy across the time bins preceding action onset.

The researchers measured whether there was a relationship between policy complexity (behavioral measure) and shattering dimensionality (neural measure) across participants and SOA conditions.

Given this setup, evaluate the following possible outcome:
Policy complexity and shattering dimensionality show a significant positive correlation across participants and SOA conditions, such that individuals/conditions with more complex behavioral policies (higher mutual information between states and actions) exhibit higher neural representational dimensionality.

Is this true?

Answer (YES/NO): NO